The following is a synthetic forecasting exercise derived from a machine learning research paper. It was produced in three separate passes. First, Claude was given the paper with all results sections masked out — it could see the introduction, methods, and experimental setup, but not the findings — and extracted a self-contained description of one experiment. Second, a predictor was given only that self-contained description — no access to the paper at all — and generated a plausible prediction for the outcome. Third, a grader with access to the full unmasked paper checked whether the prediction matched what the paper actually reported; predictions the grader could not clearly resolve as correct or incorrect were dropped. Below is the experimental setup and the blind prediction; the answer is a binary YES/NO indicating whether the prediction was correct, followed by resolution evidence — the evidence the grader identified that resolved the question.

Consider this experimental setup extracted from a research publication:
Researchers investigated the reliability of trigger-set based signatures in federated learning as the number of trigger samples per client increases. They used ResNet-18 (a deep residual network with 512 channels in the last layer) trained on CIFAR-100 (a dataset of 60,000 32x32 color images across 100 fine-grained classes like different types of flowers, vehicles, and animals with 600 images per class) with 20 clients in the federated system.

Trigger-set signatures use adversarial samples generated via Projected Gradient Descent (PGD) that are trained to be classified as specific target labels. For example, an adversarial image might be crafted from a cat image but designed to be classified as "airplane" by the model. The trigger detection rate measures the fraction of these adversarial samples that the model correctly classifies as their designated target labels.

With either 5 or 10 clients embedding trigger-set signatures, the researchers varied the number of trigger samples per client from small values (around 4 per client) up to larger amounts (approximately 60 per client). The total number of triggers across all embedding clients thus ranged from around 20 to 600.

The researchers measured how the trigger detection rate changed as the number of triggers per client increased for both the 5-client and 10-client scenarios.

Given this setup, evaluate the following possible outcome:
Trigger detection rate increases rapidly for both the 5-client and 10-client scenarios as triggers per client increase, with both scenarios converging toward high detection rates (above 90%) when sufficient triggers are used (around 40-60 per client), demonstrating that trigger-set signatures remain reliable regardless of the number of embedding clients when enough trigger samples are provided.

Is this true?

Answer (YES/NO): NO